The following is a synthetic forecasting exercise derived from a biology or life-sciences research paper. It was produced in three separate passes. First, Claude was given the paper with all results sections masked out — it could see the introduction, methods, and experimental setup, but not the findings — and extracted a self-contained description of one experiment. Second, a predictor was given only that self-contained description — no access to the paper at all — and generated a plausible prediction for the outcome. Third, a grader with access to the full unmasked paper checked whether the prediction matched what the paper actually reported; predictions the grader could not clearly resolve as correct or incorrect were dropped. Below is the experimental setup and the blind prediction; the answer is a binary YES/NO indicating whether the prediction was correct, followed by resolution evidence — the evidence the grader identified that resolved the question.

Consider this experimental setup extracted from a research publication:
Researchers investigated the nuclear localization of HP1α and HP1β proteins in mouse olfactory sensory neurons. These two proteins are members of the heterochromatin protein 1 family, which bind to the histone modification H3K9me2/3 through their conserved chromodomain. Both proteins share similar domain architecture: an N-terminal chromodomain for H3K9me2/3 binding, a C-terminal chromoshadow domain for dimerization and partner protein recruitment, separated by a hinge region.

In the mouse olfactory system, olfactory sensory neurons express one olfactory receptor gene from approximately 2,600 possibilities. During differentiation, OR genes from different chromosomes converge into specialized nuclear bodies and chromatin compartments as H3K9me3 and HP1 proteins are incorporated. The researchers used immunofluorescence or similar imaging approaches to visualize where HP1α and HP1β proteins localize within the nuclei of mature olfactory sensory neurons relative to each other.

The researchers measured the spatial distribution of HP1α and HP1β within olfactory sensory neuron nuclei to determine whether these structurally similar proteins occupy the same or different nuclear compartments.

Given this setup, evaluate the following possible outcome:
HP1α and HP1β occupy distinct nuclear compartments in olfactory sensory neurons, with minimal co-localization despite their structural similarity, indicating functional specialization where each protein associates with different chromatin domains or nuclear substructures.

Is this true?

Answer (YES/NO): YES